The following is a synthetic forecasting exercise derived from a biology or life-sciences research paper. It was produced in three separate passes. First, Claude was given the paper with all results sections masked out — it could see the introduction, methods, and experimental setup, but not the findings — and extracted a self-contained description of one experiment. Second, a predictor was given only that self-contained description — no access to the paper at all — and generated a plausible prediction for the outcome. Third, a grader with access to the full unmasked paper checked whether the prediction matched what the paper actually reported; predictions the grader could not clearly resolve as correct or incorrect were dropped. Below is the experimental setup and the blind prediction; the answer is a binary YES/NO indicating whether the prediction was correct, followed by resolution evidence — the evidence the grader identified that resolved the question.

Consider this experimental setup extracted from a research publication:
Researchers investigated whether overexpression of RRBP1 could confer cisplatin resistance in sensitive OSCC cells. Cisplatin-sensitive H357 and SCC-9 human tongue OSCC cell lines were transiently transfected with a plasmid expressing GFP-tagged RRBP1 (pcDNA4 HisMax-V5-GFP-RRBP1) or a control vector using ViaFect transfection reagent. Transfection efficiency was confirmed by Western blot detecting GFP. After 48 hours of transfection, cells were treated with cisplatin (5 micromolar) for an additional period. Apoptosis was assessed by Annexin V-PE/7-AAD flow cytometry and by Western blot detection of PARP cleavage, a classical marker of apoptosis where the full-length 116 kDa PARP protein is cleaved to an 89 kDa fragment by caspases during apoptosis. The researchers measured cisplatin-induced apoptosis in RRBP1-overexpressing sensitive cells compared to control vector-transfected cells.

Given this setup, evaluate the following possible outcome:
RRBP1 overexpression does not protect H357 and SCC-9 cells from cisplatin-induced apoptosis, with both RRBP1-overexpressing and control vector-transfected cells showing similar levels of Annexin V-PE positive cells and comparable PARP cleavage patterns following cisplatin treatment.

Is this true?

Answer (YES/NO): NO